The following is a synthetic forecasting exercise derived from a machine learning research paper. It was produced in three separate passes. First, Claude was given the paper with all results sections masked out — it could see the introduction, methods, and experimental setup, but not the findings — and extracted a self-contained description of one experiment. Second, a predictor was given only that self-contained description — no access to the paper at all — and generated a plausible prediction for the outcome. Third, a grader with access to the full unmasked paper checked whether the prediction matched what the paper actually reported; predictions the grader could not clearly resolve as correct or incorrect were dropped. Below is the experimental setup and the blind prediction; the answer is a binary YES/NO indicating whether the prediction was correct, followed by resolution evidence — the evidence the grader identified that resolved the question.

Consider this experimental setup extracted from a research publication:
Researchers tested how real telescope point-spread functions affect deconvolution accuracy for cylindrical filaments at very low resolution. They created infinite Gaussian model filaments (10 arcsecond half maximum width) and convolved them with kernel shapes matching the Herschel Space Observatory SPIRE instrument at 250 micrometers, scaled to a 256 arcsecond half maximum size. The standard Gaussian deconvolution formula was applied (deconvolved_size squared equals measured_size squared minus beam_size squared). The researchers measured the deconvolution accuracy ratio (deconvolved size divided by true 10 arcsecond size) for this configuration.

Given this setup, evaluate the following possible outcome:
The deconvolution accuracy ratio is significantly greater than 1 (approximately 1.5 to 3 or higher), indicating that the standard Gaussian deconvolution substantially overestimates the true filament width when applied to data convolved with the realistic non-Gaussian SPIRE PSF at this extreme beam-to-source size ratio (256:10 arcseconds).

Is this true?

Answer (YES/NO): YES